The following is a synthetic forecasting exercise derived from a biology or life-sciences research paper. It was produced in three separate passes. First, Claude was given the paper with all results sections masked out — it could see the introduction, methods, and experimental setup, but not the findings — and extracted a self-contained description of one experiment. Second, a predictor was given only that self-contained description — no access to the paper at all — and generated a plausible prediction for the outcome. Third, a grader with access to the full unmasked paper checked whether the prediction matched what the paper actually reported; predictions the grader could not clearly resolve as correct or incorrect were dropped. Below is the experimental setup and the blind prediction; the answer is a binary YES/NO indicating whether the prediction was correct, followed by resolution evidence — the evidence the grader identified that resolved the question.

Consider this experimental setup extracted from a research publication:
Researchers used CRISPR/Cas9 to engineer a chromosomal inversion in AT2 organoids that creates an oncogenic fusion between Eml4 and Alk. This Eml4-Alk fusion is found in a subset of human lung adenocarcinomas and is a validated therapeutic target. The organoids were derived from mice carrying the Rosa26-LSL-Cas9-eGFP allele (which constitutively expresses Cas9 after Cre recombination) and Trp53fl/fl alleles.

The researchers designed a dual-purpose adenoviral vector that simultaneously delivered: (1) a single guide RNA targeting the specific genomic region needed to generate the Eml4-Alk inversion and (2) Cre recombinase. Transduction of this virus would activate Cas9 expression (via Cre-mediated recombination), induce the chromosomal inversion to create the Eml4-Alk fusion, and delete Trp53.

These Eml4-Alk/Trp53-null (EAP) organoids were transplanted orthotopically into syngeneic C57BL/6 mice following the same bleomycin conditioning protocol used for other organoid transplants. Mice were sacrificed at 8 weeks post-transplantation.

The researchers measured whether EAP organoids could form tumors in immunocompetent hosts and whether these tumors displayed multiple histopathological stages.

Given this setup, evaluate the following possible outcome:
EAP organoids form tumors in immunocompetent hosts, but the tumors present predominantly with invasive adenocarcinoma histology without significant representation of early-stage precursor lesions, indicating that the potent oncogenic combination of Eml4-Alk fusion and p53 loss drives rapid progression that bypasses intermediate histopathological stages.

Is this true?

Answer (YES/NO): NO